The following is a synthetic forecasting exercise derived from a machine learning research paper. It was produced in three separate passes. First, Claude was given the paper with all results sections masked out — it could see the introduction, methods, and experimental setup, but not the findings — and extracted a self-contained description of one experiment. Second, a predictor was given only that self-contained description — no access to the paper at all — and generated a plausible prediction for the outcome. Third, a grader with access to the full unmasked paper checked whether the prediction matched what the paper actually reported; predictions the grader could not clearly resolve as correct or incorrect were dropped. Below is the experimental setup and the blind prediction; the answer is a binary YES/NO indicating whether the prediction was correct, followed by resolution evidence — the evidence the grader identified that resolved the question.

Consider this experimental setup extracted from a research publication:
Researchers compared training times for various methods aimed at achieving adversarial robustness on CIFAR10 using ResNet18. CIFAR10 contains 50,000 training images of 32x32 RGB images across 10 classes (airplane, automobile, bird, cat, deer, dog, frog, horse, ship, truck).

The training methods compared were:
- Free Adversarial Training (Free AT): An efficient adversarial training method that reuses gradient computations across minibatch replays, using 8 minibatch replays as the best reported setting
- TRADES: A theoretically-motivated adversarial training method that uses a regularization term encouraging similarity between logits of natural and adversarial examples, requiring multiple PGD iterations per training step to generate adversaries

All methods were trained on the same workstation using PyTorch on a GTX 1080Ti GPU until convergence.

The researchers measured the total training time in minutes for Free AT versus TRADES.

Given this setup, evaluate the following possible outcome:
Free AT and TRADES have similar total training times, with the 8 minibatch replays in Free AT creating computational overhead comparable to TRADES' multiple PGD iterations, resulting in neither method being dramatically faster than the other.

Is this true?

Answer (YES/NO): NO